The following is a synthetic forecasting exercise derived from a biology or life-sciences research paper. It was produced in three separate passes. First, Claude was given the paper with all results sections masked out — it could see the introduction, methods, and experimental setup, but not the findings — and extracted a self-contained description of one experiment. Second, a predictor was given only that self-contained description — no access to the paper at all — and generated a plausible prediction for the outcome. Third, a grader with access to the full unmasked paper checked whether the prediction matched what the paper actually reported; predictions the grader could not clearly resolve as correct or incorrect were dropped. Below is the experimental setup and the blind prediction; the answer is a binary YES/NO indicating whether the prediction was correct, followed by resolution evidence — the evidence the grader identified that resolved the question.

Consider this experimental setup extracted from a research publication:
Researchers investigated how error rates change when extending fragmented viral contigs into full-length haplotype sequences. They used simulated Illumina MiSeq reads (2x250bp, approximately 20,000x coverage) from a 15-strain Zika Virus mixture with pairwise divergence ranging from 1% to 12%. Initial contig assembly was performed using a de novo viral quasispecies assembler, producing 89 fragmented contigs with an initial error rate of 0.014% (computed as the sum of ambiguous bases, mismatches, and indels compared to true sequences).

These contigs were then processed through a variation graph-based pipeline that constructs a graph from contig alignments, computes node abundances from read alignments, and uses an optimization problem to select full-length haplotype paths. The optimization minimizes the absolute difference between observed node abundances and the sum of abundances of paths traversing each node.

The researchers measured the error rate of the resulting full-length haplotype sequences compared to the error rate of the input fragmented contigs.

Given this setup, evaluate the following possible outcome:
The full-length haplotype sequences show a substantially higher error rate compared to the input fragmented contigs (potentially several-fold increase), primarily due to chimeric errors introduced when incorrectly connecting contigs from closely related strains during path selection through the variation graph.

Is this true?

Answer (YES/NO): NO